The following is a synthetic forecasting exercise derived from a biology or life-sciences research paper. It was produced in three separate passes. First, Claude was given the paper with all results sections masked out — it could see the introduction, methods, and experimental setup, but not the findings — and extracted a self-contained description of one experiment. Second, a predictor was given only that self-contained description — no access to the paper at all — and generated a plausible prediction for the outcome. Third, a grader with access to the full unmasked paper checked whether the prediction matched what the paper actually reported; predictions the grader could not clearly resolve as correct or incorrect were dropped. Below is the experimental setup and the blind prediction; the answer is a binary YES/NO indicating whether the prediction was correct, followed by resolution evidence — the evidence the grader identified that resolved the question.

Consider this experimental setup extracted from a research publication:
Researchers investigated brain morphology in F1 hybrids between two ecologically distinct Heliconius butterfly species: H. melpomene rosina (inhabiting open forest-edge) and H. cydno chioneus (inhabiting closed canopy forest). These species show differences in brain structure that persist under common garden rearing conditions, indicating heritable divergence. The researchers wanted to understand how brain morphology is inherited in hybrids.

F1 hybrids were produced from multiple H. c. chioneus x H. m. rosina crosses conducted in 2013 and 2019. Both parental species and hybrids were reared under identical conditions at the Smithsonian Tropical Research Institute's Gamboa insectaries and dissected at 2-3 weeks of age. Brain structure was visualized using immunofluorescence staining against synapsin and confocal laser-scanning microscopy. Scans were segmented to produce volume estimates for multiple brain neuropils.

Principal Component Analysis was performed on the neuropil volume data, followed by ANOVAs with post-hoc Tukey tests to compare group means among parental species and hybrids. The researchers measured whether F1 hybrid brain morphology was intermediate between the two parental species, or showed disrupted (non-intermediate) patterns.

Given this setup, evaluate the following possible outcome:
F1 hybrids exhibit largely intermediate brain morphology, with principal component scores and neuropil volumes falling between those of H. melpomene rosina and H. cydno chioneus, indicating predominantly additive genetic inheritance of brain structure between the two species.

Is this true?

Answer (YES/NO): NO